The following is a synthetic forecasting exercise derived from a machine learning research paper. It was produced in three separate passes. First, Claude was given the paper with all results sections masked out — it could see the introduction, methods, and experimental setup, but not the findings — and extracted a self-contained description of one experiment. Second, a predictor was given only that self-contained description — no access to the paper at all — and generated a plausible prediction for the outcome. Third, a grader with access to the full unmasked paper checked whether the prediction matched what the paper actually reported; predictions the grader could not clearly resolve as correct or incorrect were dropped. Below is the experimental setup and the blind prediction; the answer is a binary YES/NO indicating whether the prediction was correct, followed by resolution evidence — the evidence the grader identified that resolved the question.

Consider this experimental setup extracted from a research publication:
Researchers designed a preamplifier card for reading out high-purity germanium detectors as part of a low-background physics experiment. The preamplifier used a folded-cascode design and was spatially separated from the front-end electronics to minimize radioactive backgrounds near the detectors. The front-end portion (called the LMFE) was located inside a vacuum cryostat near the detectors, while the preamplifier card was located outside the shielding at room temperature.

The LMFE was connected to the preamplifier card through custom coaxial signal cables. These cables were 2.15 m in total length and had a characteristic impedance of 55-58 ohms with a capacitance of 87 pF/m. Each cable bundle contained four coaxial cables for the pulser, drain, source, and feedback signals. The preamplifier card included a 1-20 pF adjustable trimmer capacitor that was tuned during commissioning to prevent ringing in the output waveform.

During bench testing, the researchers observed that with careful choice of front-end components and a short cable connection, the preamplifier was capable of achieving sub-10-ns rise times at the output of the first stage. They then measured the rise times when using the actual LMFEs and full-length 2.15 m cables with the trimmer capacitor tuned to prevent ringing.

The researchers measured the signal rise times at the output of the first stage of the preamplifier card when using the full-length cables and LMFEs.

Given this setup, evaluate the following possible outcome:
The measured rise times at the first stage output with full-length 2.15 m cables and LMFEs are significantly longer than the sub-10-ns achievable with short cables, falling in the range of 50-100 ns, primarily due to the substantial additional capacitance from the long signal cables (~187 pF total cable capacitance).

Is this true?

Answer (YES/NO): NO